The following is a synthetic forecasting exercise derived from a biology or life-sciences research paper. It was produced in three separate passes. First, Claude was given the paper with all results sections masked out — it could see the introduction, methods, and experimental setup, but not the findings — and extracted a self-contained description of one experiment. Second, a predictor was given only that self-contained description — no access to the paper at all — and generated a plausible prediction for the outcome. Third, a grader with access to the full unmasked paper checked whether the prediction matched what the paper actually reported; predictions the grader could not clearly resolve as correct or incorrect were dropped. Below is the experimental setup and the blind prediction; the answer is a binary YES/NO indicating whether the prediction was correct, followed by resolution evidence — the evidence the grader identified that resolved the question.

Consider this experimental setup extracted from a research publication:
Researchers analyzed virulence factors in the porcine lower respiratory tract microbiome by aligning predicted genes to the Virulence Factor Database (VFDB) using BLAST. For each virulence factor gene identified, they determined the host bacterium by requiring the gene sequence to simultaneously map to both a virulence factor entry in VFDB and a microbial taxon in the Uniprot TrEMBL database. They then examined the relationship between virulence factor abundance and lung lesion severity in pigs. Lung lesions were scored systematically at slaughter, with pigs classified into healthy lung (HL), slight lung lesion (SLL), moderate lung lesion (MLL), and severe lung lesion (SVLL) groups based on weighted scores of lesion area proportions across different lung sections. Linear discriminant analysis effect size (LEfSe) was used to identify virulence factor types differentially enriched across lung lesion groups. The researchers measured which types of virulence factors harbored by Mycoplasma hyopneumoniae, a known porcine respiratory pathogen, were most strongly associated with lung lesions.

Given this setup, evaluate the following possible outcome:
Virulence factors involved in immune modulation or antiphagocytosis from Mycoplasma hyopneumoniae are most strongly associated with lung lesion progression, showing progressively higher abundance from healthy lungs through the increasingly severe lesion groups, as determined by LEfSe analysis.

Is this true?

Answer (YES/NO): NO